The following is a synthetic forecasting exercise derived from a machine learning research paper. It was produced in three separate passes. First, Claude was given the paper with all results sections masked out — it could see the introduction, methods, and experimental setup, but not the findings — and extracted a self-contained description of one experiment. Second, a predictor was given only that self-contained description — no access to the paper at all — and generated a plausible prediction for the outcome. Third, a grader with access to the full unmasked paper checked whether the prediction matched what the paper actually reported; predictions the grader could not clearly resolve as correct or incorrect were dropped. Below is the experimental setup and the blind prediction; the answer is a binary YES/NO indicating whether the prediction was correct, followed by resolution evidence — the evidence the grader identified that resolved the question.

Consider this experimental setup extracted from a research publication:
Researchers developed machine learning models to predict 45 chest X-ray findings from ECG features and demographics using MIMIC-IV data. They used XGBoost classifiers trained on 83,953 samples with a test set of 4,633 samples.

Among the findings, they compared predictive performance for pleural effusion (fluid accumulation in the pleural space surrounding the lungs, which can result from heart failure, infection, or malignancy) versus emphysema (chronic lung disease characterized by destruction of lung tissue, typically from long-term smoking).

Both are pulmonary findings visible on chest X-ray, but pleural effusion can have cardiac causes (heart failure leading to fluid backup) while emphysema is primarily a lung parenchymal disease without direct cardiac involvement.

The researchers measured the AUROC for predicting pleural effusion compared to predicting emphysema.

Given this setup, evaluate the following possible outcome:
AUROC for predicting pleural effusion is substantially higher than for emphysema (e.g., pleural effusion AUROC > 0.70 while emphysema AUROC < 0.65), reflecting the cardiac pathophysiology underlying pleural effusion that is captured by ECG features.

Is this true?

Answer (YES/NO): NO